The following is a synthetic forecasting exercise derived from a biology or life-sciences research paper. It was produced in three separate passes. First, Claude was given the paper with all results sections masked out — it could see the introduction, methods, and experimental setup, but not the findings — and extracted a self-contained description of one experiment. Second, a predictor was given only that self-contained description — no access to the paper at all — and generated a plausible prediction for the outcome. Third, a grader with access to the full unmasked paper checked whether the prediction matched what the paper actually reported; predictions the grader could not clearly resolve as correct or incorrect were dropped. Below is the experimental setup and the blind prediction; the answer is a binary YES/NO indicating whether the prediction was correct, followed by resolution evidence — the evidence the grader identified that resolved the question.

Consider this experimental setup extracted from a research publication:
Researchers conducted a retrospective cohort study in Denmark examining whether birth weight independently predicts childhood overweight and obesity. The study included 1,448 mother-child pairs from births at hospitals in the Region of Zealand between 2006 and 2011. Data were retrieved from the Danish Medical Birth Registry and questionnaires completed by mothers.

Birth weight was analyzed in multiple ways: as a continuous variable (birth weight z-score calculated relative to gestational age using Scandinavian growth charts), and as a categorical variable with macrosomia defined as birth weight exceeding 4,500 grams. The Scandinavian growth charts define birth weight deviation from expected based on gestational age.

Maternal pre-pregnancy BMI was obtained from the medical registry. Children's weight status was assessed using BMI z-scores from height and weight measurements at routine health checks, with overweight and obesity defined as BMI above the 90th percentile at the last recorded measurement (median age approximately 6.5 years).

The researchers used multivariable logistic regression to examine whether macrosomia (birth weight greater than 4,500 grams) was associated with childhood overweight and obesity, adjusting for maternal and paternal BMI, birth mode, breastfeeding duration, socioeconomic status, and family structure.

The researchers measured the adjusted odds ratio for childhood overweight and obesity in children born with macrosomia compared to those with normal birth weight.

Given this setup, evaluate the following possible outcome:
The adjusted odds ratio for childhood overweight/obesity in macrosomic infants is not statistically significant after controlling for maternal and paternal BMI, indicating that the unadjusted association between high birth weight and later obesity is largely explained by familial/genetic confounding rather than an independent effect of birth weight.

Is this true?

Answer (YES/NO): NO